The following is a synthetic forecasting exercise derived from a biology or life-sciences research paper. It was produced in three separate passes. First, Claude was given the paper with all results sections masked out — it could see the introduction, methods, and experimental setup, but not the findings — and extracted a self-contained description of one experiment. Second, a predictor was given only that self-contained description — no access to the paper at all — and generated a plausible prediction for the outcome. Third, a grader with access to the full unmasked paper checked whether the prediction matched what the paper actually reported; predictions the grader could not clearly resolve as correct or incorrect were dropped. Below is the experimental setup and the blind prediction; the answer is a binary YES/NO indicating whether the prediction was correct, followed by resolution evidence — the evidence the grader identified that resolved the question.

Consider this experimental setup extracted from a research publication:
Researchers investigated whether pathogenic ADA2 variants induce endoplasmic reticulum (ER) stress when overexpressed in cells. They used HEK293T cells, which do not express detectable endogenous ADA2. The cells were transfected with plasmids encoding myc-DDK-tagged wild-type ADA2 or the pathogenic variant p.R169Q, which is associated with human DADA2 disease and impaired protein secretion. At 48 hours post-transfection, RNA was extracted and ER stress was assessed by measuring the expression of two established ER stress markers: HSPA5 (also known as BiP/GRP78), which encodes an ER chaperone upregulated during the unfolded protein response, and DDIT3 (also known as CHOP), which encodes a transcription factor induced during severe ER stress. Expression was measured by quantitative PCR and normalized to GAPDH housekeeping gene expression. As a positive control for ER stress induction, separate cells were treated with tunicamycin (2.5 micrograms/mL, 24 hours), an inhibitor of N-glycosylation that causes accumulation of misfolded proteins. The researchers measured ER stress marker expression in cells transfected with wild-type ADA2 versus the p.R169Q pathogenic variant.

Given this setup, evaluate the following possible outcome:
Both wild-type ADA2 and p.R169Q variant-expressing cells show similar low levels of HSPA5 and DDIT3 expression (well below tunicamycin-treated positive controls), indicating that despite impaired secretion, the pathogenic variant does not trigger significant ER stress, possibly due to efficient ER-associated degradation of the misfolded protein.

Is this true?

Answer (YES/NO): YES